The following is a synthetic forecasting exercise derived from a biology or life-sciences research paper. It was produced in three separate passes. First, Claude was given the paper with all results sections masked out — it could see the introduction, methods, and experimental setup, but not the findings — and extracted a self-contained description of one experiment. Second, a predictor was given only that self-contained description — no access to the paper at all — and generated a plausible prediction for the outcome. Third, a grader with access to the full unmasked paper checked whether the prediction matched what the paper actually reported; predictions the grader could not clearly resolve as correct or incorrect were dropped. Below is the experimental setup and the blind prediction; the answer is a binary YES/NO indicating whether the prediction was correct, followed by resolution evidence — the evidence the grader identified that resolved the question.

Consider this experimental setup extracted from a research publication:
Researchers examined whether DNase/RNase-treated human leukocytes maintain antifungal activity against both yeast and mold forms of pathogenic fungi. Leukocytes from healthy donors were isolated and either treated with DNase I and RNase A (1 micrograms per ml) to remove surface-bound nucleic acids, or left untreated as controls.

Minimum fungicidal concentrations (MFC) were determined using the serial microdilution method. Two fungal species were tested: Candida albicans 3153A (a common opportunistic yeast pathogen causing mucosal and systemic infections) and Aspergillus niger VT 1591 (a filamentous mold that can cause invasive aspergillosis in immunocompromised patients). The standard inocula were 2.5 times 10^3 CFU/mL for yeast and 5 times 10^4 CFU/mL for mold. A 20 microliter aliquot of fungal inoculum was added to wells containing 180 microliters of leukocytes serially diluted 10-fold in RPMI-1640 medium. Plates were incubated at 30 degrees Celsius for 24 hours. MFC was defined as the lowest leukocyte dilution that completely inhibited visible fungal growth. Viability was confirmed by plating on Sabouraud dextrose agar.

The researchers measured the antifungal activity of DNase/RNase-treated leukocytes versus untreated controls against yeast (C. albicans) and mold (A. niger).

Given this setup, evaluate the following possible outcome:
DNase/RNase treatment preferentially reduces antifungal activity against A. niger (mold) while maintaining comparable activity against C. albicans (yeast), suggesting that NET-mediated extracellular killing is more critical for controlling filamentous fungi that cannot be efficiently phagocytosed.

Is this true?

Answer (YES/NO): NO